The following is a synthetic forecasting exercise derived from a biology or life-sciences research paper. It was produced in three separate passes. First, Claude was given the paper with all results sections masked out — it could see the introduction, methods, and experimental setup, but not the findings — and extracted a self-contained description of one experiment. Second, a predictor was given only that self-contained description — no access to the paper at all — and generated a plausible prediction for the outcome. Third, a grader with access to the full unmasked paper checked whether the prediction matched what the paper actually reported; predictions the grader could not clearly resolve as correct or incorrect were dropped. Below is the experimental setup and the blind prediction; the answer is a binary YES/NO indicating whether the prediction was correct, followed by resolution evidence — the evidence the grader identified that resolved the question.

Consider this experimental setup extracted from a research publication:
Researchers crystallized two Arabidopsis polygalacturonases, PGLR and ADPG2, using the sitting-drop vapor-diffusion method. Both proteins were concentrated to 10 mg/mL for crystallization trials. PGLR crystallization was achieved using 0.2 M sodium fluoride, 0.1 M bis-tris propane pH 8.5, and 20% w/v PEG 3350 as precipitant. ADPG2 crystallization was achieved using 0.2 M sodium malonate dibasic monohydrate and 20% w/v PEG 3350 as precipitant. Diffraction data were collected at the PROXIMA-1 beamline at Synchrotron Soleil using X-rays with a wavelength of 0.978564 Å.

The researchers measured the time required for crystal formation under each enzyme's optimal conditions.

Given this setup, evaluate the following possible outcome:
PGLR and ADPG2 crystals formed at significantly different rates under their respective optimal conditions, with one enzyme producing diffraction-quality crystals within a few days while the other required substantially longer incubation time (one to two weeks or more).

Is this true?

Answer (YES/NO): NO